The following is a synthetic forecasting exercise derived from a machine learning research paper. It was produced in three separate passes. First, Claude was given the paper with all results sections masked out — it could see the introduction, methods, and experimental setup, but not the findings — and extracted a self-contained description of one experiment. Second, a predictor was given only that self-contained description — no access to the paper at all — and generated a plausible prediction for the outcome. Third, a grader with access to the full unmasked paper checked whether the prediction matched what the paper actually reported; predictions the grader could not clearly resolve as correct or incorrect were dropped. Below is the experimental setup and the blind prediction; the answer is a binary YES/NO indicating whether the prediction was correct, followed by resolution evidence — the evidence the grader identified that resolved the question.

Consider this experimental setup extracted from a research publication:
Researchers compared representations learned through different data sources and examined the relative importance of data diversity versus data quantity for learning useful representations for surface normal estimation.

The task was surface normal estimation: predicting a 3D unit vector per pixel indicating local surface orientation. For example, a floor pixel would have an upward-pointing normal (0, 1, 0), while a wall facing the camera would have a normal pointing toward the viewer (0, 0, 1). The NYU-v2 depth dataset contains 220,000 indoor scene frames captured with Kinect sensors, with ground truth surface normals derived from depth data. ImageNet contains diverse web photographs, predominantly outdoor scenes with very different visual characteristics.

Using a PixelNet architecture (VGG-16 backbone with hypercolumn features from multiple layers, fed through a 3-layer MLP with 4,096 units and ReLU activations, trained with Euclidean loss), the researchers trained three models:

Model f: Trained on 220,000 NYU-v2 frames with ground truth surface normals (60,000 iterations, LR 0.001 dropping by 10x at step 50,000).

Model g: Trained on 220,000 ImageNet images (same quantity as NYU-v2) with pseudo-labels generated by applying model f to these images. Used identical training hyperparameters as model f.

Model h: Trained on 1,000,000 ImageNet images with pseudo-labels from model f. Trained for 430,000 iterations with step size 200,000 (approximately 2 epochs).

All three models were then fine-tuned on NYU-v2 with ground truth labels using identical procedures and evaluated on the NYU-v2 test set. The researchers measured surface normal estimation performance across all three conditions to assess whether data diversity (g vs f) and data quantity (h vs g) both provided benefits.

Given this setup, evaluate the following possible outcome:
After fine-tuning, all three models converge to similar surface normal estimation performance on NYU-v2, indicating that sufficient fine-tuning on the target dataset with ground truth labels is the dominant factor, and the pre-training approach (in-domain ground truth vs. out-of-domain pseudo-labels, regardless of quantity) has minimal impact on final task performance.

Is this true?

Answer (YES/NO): NO